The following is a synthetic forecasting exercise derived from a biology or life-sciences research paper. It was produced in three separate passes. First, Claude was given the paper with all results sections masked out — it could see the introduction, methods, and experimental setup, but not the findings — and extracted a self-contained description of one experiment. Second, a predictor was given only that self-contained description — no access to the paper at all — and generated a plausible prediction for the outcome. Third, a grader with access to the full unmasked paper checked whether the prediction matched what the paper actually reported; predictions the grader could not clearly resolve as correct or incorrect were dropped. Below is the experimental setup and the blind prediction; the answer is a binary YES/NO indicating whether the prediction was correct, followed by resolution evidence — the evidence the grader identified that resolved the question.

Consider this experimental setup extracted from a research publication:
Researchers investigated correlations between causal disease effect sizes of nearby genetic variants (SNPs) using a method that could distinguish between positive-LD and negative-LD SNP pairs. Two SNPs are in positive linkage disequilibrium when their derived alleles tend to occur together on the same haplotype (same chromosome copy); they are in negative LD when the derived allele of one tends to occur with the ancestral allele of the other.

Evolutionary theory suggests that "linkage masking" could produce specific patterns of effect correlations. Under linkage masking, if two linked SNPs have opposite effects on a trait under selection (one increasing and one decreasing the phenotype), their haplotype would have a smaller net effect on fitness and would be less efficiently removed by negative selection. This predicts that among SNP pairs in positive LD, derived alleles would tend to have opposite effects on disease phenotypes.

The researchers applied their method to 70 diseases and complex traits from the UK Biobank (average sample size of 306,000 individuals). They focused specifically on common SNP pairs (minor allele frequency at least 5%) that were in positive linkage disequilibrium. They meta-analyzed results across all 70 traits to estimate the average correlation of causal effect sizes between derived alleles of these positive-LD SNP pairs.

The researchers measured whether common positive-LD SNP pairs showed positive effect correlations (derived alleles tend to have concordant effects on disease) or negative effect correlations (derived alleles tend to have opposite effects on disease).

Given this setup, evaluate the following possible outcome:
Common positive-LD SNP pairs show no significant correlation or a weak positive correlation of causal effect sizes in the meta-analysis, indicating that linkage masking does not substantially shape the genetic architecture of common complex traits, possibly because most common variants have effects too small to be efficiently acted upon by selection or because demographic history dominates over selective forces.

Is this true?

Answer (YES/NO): NO